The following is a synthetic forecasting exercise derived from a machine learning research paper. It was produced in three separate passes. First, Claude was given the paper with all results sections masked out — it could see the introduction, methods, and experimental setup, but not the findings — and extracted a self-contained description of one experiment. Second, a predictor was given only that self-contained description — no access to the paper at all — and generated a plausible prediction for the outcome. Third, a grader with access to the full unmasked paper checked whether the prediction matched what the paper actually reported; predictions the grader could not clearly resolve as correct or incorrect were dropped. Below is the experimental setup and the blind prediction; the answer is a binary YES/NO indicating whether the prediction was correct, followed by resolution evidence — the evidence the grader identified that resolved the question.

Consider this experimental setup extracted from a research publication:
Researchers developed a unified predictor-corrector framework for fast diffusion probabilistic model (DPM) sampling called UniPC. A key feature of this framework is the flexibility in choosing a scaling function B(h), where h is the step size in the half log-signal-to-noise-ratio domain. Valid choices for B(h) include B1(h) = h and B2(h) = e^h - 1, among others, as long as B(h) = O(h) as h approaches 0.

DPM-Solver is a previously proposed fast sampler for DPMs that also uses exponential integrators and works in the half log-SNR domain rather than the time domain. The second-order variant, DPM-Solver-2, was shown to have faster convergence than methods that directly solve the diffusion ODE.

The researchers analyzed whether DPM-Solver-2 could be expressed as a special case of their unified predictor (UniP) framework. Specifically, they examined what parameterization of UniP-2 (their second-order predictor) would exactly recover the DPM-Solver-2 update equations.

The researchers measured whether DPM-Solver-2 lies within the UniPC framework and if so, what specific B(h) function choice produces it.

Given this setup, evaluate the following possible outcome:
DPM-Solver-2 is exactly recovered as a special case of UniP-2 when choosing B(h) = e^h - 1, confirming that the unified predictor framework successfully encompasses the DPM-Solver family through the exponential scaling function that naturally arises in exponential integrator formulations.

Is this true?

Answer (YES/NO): YES